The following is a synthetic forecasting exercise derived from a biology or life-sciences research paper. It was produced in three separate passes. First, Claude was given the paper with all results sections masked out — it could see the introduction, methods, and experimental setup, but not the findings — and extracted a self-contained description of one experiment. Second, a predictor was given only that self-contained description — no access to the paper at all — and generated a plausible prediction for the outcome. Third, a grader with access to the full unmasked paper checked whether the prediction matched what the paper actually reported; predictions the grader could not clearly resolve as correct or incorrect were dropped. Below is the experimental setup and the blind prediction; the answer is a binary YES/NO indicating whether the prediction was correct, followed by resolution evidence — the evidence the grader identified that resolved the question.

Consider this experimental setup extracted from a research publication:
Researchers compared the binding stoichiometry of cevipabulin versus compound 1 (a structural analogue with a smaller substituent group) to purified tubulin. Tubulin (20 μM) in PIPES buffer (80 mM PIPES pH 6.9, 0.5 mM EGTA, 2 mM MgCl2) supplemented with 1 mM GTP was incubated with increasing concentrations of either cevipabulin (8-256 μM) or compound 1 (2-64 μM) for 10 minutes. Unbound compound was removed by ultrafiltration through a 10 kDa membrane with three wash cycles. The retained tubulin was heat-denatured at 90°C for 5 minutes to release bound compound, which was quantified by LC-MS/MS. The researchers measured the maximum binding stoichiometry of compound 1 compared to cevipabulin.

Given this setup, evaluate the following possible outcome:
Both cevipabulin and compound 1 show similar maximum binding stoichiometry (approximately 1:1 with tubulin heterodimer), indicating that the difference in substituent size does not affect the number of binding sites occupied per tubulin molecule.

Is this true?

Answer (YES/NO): NO